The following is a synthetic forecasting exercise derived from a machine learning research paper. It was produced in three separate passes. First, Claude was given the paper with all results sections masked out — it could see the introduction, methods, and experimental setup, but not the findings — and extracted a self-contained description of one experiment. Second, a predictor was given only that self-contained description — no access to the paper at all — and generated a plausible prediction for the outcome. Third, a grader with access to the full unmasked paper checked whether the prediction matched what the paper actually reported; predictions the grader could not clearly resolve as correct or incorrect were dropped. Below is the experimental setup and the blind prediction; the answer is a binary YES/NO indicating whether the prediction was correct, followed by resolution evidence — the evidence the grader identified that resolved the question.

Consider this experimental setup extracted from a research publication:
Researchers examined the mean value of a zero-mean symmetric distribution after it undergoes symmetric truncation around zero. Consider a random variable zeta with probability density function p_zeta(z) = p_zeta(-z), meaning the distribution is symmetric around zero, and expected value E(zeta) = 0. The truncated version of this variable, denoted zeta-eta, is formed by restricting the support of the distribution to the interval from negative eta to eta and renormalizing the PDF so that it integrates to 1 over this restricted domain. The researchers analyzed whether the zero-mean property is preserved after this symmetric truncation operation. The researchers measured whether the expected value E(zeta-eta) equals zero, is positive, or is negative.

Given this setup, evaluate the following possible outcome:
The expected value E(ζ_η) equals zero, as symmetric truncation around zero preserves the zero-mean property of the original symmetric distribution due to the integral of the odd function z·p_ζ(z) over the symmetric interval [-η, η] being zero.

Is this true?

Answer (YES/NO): YES